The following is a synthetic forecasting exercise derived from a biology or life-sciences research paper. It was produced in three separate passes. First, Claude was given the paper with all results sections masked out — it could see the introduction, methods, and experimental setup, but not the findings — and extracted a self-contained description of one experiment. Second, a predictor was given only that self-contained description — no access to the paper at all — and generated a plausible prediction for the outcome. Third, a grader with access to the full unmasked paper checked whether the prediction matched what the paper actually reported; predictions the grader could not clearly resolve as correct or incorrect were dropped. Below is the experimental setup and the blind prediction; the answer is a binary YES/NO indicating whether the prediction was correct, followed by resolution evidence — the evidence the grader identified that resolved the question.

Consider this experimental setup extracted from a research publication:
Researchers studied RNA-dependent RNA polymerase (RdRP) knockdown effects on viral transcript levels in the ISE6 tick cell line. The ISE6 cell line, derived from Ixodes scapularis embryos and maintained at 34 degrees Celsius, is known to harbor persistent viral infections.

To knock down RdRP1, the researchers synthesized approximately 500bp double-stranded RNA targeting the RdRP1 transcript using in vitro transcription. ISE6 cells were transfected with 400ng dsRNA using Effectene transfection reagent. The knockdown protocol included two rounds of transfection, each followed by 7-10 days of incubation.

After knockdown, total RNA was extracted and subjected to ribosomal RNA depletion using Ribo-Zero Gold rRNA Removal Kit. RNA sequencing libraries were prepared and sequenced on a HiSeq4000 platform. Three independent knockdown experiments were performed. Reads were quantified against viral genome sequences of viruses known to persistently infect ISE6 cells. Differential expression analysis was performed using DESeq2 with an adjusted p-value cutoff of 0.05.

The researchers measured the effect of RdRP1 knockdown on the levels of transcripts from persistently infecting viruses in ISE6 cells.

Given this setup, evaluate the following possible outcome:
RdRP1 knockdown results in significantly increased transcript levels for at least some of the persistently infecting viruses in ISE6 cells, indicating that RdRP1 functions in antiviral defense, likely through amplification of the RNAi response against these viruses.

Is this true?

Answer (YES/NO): NO